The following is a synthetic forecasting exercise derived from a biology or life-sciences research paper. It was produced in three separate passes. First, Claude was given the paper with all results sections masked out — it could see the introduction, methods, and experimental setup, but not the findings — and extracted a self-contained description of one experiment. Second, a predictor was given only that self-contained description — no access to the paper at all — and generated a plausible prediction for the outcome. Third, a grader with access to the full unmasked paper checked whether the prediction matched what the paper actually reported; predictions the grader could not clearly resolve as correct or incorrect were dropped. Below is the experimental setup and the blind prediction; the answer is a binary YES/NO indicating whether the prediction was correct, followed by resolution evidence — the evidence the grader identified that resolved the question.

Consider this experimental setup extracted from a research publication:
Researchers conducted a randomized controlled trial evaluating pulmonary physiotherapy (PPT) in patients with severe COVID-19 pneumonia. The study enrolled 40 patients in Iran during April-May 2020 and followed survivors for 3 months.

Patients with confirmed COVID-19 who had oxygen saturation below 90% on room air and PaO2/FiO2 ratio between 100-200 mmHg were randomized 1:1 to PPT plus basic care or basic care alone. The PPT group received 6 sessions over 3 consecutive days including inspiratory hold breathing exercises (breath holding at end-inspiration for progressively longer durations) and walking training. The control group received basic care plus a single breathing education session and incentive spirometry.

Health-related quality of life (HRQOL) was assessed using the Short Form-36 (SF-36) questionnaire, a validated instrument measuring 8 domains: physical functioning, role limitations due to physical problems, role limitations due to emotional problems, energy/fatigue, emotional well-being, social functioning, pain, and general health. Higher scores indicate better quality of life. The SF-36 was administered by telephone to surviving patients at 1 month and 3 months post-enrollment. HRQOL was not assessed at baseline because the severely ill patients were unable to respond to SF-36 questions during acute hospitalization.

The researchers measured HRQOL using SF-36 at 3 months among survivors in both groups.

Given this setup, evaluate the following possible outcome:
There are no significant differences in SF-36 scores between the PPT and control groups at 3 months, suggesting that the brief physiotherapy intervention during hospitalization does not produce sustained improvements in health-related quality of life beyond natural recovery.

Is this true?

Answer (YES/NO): NO